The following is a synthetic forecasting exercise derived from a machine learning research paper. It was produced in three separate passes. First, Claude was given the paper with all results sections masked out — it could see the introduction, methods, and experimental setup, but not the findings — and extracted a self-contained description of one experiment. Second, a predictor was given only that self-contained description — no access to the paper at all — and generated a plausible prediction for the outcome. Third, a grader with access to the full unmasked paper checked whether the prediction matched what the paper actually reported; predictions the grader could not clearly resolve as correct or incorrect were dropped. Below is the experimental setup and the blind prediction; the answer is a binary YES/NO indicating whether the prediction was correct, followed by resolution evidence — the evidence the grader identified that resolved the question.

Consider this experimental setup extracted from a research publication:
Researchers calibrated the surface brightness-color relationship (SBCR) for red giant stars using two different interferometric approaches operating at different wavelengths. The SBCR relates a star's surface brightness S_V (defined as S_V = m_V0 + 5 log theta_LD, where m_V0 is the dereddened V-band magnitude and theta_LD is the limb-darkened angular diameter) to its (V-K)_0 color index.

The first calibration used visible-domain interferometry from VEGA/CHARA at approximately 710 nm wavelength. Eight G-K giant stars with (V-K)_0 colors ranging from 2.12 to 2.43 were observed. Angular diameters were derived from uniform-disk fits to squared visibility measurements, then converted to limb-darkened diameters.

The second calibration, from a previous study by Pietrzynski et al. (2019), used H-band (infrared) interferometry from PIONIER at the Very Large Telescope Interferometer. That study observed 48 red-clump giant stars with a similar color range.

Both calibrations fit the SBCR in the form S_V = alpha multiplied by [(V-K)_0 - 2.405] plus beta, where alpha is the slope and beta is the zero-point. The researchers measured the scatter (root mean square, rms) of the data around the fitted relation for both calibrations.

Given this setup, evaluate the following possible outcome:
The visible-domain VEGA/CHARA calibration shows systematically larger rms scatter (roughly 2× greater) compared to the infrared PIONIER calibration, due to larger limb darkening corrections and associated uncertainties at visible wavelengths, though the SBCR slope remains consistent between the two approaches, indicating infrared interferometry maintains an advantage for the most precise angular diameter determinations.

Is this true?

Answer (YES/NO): NO